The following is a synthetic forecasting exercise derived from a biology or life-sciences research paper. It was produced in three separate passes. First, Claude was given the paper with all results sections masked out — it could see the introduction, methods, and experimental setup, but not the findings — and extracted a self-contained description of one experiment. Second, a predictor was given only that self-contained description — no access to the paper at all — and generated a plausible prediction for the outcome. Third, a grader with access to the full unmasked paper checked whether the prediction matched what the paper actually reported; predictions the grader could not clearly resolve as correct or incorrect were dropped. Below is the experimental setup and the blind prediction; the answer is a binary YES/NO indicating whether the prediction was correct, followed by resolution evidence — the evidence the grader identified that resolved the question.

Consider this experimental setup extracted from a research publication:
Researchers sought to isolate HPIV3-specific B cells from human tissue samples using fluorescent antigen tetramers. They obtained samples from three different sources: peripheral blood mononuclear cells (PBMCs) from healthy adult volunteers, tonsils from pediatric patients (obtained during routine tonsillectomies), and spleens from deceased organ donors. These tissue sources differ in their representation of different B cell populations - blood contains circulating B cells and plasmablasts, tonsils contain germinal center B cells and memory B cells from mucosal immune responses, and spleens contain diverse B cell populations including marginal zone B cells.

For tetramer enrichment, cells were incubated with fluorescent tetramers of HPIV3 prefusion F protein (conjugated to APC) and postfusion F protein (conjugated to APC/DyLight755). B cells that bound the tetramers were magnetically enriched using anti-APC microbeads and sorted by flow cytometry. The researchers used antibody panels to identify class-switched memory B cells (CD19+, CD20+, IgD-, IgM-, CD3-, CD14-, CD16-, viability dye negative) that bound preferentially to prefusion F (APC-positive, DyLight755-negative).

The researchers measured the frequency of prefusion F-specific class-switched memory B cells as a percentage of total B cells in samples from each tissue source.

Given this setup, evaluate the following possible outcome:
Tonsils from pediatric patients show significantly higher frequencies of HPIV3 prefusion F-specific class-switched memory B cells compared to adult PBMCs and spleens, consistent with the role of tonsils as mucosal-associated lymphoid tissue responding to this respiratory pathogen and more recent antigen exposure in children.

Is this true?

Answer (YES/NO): NO